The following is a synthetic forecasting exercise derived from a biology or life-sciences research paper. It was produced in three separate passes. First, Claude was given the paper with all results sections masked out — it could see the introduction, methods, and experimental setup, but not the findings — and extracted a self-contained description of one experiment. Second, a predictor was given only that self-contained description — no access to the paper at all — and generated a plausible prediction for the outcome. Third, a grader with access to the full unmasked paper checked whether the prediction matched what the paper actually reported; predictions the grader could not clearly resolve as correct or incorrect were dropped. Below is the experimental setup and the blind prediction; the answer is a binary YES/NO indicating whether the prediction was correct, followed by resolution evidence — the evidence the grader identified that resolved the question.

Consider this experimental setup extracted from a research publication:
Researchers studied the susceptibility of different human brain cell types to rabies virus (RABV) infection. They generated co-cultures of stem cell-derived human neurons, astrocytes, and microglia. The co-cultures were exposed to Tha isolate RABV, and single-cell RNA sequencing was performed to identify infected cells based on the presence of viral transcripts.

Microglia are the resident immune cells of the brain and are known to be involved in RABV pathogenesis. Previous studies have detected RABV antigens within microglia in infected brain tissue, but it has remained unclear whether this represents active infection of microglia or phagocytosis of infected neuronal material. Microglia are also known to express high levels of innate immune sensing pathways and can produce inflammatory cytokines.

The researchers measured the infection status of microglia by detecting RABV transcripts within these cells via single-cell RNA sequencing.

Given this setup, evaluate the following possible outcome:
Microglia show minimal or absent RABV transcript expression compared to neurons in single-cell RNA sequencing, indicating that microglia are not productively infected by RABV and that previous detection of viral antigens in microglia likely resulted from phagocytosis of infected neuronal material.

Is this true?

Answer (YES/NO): YES